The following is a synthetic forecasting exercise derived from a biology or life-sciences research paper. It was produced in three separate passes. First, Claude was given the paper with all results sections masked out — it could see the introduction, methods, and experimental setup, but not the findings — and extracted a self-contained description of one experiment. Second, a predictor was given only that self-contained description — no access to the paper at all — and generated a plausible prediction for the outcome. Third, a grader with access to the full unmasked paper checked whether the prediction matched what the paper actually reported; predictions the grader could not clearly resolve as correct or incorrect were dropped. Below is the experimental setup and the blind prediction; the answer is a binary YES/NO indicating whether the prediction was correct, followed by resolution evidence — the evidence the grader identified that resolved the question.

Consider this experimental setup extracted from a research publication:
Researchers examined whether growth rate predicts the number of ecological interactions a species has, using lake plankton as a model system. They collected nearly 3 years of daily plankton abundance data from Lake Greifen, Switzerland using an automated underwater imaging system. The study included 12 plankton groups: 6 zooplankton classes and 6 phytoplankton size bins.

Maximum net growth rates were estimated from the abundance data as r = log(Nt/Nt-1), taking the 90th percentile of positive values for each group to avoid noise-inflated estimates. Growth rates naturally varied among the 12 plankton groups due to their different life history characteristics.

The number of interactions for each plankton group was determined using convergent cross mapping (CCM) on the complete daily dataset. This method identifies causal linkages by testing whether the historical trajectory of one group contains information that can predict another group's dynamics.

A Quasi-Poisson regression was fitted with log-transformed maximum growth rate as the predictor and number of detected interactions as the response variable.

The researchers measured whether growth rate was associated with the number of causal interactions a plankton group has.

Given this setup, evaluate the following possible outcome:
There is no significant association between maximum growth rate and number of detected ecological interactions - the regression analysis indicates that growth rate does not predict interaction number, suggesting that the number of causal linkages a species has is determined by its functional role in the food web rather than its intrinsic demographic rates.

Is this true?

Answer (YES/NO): YES